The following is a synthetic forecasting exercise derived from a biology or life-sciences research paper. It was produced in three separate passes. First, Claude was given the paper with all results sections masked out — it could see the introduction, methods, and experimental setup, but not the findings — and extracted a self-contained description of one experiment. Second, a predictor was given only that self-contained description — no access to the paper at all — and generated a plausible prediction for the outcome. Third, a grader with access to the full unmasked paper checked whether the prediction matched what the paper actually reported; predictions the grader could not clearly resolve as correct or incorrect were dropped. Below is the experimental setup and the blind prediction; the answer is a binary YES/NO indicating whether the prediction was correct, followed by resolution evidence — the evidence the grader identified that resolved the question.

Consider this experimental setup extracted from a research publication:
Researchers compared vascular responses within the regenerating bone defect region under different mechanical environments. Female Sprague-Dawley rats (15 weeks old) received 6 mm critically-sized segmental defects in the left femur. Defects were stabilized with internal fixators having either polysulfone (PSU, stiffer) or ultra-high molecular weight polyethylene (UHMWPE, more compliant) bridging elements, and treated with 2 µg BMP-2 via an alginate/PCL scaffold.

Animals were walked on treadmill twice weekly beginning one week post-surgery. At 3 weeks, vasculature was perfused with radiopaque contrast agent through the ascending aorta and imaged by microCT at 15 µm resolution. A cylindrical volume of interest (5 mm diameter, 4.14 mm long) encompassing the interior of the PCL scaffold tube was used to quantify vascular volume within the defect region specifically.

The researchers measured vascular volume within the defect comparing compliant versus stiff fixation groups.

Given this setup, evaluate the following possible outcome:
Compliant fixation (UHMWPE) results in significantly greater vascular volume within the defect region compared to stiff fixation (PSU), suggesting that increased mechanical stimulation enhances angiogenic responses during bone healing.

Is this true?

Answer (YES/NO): NO